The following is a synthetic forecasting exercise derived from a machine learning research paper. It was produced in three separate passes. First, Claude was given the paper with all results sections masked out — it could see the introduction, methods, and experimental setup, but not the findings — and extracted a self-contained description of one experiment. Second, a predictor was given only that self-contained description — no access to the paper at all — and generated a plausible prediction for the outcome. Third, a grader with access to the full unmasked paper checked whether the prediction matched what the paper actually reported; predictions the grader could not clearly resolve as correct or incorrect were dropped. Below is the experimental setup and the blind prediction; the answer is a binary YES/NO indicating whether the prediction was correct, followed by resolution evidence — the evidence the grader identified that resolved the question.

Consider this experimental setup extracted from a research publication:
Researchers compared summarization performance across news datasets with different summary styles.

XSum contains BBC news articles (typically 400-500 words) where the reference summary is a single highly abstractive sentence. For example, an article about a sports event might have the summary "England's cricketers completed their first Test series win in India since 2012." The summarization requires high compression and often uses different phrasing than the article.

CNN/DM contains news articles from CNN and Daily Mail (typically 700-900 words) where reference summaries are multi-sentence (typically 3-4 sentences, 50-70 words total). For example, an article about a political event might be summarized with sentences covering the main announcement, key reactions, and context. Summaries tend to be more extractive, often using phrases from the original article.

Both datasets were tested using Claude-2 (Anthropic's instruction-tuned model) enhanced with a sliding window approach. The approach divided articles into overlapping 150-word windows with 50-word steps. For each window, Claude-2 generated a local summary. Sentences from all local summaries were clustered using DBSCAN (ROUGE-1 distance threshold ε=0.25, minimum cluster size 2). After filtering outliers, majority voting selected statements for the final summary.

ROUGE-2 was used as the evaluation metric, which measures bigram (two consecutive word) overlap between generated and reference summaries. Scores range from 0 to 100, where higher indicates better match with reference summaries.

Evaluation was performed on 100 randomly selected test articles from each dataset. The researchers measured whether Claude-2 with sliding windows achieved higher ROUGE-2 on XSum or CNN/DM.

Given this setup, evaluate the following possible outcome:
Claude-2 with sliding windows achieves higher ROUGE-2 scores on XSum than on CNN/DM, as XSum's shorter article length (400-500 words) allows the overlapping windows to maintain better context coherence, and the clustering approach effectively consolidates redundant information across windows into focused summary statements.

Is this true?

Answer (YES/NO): YES